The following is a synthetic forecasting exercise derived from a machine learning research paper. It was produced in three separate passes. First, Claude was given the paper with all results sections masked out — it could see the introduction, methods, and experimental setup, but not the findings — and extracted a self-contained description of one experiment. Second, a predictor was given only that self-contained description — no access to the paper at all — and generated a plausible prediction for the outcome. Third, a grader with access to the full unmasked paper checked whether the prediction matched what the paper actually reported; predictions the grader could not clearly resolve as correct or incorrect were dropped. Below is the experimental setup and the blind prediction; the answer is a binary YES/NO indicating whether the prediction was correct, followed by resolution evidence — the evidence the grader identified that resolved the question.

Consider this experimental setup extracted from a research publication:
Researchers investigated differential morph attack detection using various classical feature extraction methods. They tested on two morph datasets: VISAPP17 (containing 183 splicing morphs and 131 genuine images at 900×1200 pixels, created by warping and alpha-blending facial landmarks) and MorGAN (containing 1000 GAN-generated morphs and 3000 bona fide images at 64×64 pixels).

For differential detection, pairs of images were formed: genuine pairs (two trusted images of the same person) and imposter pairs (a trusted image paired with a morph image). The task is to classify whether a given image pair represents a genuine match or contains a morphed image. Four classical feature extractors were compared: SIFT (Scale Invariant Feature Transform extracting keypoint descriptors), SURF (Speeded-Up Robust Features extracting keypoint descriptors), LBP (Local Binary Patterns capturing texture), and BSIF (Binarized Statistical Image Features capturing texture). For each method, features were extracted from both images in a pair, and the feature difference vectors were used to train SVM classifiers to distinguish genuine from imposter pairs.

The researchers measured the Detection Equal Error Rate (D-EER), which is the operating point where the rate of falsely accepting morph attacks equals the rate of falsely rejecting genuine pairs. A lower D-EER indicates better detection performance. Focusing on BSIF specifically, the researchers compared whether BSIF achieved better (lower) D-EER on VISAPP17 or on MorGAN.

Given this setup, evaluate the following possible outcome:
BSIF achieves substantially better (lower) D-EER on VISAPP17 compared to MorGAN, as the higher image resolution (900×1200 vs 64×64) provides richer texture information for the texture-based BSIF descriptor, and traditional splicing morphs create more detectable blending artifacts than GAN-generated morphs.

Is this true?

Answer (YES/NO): NO